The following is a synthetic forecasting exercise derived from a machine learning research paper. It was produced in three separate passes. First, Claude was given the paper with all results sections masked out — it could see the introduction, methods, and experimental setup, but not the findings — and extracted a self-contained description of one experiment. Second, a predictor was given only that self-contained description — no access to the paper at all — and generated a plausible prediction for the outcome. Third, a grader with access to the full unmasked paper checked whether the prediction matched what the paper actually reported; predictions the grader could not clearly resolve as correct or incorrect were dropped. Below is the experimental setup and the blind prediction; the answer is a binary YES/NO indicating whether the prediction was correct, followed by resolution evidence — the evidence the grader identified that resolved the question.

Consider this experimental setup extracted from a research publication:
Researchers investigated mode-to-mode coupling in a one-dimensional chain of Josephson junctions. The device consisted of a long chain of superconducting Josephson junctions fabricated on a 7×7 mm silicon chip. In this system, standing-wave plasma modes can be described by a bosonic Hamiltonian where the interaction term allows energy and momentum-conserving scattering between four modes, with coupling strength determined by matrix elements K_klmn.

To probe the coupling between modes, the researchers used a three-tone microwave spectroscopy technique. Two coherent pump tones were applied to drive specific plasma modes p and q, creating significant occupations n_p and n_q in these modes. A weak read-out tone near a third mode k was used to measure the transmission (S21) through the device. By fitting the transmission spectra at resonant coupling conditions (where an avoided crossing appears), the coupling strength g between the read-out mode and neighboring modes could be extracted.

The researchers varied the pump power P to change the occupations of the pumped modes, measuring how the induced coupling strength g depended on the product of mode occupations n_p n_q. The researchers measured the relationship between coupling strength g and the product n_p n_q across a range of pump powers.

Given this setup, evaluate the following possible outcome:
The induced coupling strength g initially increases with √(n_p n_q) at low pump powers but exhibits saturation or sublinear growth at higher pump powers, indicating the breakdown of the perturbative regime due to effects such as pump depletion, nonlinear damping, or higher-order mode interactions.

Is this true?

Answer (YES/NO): NO